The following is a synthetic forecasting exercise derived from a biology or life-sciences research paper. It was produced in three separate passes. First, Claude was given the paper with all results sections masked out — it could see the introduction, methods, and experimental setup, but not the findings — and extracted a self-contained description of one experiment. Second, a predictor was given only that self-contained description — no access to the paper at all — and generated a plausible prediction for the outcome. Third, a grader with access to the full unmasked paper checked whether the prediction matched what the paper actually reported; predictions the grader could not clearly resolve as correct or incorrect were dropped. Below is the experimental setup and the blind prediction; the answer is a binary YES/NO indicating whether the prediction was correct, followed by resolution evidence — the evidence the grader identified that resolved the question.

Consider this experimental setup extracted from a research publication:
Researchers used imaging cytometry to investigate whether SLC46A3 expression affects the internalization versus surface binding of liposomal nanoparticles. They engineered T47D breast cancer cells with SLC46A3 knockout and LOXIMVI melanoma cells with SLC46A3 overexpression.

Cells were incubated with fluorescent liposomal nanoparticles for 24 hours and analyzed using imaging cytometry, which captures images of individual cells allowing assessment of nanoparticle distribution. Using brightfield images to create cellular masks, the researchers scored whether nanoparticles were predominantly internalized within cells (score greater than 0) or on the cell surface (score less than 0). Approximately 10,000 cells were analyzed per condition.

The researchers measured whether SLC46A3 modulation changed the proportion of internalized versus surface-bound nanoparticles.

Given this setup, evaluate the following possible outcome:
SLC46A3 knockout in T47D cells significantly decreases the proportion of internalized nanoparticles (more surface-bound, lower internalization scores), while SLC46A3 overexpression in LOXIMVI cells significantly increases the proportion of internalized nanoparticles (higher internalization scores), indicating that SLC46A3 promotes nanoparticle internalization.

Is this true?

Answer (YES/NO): NO